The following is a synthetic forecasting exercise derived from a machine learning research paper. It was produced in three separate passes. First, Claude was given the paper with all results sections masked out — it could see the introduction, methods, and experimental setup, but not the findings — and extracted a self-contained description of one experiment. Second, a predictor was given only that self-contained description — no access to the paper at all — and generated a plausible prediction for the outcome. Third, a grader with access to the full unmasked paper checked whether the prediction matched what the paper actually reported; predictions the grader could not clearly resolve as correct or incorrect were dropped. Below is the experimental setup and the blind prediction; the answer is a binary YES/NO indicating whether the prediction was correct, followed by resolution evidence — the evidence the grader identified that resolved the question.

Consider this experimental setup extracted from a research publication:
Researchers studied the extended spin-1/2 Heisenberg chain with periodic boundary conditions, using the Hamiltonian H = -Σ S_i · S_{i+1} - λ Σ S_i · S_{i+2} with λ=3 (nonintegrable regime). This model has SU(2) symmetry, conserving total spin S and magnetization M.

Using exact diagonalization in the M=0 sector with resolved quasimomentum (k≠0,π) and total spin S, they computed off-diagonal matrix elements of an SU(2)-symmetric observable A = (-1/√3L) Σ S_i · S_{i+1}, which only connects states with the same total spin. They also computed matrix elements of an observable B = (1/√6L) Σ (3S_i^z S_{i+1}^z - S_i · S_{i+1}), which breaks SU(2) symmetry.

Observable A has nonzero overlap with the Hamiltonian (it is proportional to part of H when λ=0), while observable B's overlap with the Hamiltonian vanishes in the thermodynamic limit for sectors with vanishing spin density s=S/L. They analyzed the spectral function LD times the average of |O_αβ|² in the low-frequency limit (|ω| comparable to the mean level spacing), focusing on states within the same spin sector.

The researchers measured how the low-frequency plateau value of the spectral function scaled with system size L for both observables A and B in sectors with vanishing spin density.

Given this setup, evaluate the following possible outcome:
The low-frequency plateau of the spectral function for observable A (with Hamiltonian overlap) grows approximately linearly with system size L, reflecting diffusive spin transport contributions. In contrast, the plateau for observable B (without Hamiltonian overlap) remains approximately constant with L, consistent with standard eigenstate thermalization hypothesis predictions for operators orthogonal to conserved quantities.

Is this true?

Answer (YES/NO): YES